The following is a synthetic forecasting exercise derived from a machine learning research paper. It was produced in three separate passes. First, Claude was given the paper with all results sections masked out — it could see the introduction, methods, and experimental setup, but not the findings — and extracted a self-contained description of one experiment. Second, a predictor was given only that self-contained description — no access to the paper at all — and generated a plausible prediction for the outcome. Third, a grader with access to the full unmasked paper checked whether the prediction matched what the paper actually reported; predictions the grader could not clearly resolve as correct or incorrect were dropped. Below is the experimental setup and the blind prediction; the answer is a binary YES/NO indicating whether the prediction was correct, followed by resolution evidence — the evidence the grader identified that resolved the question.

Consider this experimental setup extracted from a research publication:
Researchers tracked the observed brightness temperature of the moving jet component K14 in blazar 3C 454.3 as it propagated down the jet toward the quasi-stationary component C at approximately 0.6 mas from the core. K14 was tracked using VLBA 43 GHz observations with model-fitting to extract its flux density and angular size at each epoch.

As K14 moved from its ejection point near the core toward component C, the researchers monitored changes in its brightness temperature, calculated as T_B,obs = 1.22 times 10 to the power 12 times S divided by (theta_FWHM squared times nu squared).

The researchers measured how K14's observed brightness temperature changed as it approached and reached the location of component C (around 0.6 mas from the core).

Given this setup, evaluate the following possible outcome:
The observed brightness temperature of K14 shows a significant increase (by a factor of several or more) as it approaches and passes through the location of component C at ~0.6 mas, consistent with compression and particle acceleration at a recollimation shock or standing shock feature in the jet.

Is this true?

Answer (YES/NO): YES